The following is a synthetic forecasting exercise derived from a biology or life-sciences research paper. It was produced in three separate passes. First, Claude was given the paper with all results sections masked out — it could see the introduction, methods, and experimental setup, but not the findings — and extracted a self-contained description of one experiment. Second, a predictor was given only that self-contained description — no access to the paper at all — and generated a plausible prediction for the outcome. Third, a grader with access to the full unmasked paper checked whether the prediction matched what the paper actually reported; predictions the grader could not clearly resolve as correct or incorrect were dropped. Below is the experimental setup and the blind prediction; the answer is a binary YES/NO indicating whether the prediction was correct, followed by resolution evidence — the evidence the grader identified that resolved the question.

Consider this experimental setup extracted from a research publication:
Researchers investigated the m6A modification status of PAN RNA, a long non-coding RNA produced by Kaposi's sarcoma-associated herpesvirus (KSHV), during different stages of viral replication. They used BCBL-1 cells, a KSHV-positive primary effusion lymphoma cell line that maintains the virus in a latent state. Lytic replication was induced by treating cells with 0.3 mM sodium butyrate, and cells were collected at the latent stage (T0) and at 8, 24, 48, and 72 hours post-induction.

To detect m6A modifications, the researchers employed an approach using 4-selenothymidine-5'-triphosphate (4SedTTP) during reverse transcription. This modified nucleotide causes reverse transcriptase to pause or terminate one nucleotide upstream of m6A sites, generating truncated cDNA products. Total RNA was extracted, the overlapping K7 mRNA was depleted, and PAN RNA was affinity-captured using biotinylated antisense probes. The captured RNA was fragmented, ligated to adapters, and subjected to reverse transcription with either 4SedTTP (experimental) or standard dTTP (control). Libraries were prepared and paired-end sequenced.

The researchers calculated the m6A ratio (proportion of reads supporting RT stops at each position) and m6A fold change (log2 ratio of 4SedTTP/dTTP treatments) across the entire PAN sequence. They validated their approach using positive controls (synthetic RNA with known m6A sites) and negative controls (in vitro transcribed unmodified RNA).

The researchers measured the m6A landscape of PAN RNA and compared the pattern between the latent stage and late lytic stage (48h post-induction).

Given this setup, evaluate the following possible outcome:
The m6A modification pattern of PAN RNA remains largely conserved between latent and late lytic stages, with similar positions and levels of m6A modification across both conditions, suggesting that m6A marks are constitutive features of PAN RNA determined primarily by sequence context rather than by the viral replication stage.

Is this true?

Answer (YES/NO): NO